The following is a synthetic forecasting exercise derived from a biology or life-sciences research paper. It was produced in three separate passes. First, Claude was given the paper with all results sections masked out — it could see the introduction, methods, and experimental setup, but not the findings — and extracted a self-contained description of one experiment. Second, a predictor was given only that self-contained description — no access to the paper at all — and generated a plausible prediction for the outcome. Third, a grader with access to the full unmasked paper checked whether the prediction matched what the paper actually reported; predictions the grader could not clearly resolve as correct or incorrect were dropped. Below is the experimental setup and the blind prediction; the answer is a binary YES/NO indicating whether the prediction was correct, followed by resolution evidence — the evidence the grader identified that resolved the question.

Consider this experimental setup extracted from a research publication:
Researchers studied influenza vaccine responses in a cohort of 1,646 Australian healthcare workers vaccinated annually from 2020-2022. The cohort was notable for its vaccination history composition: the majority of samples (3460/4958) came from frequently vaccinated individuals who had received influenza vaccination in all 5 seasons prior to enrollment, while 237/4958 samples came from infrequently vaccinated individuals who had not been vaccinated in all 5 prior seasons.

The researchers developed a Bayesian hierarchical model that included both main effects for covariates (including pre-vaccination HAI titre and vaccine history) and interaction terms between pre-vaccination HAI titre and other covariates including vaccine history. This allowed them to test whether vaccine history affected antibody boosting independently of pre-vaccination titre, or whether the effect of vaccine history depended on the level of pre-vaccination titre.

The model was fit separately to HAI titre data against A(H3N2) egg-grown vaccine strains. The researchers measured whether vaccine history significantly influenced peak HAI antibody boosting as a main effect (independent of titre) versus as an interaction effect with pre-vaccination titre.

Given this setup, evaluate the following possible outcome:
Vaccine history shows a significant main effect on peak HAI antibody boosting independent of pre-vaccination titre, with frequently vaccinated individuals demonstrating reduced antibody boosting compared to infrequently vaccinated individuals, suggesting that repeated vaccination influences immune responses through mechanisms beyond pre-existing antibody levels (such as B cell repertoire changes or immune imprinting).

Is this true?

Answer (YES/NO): NO